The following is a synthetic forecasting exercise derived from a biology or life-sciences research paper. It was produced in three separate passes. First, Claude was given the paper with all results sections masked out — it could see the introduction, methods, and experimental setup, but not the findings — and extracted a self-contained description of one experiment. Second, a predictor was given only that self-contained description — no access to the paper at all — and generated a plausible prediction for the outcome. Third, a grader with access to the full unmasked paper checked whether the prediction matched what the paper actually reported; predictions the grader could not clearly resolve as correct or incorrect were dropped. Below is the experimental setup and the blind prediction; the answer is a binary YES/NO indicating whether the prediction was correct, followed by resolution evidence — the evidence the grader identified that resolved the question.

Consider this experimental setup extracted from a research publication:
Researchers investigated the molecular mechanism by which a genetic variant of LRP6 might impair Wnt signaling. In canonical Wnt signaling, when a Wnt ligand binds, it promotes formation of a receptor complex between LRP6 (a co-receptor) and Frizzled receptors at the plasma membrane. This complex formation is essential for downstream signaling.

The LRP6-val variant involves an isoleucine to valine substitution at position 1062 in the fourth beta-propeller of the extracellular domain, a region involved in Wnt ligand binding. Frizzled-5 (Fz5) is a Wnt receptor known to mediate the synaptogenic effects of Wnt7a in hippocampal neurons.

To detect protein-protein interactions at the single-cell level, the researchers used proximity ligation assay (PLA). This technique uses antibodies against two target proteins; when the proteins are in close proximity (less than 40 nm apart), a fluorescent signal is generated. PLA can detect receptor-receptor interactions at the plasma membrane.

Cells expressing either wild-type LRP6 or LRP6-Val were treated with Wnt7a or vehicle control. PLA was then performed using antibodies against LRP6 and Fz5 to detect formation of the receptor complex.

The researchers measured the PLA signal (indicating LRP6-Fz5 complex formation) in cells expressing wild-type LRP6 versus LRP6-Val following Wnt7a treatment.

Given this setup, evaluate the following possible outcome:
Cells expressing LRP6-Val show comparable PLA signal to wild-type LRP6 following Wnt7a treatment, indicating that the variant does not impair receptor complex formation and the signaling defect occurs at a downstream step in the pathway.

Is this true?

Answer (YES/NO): NO